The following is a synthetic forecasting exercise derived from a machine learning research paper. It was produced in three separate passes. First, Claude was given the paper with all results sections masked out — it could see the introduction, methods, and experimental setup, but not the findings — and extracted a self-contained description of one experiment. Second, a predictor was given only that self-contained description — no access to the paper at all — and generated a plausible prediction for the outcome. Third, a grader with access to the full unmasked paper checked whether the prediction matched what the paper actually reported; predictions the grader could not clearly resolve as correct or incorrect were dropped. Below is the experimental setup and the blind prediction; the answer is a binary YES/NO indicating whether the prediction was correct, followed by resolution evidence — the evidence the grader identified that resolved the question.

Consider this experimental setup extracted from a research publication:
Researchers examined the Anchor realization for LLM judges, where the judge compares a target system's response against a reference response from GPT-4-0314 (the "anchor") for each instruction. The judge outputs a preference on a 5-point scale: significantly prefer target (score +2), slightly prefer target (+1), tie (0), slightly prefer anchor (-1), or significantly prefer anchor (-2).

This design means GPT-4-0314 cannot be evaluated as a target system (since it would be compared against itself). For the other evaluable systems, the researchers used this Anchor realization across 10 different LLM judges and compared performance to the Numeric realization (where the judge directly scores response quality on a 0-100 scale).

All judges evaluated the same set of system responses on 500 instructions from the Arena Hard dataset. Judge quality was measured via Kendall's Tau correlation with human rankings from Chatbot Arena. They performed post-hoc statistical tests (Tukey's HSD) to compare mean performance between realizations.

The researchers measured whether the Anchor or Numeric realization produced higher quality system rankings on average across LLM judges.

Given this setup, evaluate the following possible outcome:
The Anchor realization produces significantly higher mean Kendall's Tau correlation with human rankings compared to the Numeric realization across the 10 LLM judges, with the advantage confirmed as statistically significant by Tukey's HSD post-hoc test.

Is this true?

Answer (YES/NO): NO